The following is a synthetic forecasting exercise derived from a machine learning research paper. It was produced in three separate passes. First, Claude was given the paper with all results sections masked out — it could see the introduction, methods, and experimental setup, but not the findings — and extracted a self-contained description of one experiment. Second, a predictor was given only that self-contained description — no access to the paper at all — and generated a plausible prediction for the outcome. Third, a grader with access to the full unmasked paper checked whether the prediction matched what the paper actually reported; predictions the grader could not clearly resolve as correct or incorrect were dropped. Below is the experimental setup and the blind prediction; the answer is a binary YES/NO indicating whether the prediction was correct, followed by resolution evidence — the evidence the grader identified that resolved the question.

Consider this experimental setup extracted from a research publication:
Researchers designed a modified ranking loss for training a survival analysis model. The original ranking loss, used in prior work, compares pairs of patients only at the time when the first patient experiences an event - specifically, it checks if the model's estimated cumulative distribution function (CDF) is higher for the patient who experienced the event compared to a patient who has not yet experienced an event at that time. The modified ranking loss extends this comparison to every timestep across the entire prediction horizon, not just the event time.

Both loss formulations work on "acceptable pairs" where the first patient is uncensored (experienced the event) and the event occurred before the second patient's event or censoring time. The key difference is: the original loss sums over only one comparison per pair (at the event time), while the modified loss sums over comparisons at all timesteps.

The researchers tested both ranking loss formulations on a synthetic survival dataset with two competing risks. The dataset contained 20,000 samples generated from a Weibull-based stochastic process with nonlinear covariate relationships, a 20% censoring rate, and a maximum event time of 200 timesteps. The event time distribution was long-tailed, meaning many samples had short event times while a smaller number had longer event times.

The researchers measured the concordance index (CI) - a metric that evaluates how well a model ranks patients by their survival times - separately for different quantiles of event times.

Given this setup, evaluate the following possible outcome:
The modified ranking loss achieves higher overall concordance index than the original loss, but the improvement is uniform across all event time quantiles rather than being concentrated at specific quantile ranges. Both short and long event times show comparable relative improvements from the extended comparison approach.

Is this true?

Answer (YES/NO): NO